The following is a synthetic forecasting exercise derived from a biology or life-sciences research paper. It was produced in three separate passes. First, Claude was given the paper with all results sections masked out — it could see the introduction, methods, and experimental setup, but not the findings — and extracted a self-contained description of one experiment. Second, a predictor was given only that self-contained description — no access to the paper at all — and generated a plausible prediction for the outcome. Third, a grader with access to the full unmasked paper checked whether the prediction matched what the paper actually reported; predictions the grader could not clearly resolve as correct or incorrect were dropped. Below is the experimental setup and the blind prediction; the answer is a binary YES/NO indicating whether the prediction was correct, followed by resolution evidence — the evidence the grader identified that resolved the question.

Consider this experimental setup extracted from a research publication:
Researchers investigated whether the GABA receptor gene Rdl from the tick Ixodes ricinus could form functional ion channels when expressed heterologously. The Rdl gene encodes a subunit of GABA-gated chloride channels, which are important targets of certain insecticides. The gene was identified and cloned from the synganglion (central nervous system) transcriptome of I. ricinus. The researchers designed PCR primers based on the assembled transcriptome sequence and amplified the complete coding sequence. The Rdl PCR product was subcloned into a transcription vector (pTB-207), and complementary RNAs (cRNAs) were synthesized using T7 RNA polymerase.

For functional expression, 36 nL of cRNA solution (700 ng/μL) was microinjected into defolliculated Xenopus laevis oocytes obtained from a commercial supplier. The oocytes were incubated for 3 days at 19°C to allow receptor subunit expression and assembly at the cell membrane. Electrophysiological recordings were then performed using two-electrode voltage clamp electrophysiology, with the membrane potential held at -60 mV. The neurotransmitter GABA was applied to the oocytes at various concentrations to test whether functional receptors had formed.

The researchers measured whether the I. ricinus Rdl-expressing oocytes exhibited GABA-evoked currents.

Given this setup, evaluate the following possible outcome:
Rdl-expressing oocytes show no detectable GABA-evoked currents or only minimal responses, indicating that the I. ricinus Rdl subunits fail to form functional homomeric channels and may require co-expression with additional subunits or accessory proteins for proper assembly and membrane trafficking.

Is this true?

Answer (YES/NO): NO